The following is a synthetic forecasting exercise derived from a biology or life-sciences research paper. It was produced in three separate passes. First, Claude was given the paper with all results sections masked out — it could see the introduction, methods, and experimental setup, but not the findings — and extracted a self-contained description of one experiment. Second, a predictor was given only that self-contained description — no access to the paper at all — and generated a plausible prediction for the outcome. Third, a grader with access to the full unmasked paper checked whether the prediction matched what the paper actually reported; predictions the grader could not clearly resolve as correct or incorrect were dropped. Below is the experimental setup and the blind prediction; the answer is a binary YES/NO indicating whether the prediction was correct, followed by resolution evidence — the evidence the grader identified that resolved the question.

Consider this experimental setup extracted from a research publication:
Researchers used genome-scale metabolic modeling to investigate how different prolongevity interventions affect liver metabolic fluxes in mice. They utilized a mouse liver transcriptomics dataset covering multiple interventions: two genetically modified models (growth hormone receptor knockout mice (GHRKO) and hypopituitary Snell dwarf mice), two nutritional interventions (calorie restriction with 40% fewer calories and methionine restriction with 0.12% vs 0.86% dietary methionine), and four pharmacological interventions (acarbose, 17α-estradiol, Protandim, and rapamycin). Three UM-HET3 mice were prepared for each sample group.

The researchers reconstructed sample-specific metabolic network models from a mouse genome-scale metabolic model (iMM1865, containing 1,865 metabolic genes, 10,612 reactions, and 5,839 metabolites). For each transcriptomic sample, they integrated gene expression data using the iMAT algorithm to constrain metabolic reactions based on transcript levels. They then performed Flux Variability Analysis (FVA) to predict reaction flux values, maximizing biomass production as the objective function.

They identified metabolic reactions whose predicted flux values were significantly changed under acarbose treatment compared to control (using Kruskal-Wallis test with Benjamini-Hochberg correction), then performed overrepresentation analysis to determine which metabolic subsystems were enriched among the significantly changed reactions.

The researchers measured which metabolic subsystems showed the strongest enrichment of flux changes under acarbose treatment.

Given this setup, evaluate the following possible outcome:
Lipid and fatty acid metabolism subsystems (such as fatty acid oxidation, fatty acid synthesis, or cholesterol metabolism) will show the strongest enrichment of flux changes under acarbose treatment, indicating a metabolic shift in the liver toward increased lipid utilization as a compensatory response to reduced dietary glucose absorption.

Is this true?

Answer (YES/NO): NO